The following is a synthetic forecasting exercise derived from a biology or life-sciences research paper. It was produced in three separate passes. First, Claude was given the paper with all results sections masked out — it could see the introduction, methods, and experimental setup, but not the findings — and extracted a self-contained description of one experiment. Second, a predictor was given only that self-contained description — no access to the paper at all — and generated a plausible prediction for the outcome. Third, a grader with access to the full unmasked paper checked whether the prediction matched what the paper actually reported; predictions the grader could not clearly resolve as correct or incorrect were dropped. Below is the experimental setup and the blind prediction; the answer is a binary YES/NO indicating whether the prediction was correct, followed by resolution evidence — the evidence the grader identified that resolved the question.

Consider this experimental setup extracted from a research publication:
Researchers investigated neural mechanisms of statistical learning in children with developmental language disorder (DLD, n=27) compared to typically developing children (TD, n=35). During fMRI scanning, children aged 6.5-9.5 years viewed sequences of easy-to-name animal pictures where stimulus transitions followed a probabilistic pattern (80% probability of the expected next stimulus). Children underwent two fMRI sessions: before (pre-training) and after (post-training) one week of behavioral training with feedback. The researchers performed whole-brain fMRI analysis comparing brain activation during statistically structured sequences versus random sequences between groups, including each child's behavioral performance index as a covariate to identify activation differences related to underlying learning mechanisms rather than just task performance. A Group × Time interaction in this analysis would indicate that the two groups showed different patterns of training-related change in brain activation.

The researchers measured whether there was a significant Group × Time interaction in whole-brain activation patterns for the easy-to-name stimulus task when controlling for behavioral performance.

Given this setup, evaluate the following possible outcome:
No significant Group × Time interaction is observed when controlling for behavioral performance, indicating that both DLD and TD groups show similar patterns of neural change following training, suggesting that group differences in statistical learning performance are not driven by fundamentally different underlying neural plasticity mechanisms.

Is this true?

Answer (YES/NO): NO